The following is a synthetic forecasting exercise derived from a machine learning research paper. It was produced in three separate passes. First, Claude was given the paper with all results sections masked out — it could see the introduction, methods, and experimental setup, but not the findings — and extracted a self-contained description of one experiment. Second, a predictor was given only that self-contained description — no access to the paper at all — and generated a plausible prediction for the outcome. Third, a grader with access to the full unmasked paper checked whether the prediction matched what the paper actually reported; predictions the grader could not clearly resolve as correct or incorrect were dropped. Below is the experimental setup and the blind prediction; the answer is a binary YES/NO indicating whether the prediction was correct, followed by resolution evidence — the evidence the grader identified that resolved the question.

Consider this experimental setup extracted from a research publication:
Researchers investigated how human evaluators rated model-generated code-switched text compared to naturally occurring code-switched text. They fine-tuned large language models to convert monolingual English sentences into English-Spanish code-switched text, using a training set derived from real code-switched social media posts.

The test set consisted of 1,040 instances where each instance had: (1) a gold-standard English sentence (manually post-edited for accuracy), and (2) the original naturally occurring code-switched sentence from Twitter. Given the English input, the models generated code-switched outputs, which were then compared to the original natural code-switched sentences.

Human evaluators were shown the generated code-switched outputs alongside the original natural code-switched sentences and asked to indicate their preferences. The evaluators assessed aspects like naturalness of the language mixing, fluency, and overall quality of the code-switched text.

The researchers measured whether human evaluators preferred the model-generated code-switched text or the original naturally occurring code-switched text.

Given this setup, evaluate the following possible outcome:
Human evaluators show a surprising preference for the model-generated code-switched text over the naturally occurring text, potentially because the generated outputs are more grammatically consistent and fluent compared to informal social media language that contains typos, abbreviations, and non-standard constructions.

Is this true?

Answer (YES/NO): NO